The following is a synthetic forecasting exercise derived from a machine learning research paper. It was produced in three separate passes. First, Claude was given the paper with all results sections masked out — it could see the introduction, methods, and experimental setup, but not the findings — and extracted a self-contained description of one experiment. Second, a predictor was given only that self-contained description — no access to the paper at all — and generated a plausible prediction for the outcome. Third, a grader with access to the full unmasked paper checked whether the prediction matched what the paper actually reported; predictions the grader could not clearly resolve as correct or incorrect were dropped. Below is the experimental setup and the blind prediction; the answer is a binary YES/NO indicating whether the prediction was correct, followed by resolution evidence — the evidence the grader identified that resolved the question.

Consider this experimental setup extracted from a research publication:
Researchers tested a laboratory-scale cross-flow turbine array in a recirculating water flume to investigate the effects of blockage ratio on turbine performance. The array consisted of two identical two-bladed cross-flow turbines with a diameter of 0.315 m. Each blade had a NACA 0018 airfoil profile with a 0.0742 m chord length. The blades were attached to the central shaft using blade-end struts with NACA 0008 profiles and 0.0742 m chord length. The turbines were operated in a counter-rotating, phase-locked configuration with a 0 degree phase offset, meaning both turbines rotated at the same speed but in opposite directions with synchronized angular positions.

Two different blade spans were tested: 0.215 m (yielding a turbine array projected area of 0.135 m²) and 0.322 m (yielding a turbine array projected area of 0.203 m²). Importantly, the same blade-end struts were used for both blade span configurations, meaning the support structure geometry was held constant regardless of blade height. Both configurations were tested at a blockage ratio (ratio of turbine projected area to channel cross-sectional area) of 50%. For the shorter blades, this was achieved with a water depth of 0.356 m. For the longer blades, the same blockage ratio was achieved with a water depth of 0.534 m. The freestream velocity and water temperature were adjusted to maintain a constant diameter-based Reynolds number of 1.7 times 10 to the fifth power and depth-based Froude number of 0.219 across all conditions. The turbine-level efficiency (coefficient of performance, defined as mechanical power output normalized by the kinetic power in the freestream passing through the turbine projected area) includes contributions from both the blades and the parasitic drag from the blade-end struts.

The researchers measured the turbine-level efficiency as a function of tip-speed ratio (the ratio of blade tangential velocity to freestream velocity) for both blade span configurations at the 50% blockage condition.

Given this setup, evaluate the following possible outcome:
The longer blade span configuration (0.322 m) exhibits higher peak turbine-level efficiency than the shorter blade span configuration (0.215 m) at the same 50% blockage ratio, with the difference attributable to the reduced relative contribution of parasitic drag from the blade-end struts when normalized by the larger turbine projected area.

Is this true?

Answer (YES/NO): YES